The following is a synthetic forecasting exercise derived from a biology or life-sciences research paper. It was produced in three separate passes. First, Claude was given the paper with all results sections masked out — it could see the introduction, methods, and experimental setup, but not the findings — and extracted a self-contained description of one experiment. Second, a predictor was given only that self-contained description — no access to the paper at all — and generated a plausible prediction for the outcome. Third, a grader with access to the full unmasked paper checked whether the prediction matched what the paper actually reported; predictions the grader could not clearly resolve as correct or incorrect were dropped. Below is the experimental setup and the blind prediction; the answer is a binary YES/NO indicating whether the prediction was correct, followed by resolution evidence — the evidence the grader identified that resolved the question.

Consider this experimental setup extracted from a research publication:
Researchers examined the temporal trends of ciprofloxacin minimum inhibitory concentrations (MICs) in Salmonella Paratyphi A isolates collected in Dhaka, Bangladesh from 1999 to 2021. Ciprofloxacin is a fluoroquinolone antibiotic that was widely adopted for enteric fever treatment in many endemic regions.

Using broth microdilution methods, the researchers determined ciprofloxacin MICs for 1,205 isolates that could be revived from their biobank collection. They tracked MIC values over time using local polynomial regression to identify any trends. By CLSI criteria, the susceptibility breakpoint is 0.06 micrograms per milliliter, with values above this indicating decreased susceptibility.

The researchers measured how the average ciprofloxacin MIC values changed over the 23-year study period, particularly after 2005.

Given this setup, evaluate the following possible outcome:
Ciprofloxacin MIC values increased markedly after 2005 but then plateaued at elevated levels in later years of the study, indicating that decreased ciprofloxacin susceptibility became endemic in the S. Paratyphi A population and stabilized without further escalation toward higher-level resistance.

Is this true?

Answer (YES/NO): NO